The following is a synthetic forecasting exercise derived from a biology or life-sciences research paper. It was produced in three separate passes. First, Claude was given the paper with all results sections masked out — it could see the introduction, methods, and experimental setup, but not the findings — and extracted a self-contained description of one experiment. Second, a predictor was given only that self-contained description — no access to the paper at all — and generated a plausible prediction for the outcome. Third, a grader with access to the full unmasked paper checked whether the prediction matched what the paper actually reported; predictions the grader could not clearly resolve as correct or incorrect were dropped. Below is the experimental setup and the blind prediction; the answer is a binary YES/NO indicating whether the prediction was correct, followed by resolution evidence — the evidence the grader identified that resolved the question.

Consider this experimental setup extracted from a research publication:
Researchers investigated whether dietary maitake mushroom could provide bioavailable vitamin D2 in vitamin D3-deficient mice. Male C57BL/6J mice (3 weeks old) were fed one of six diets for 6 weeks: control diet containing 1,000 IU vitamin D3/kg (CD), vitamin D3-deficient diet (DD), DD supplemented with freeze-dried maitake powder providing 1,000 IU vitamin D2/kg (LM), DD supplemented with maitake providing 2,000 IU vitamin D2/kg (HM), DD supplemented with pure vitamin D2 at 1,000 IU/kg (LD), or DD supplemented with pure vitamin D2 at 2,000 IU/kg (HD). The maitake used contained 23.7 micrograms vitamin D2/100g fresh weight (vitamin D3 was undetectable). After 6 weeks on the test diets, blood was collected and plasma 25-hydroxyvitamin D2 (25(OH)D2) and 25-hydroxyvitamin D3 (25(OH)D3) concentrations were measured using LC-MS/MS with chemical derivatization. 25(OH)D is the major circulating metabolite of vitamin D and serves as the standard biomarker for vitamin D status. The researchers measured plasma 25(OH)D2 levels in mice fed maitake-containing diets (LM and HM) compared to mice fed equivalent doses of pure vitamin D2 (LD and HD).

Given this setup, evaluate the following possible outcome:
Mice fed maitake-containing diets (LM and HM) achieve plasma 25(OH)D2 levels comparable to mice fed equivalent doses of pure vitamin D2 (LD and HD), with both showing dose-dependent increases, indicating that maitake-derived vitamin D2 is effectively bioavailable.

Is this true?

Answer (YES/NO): NO